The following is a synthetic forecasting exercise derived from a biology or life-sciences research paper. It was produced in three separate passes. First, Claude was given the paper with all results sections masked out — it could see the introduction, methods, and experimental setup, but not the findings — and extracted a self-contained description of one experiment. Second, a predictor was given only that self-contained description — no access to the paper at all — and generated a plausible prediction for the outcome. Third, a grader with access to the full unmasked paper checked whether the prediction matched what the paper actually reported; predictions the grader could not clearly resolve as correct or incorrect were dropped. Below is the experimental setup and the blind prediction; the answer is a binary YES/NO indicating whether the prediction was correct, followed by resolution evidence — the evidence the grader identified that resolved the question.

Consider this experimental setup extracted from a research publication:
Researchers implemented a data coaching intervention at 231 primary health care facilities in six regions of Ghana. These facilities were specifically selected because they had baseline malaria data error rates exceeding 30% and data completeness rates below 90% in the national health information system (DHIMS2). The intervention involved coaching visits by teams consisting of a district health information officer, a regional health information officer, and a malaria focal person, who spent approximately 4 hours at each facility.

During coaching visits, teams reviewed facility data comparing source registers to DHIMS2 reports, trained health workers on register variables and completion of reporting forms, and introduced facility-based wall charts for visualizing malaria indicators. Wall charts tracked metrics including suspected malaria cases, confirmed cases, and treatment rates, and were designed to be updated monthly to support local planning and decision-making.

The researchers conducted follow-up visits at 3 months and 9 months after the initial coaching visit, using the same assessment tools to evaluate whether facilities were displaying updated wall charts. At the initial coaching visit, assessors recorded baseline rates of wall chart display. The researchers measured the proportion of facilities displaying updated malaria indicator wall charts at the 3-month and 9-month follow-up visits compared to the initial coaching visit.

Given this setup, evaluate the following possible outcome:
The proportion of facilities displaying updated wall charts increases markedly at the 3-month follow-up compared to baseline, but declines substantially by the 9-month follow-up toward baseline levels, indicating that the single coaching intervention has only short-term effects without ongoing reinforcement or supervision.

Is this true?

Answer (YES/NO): NO